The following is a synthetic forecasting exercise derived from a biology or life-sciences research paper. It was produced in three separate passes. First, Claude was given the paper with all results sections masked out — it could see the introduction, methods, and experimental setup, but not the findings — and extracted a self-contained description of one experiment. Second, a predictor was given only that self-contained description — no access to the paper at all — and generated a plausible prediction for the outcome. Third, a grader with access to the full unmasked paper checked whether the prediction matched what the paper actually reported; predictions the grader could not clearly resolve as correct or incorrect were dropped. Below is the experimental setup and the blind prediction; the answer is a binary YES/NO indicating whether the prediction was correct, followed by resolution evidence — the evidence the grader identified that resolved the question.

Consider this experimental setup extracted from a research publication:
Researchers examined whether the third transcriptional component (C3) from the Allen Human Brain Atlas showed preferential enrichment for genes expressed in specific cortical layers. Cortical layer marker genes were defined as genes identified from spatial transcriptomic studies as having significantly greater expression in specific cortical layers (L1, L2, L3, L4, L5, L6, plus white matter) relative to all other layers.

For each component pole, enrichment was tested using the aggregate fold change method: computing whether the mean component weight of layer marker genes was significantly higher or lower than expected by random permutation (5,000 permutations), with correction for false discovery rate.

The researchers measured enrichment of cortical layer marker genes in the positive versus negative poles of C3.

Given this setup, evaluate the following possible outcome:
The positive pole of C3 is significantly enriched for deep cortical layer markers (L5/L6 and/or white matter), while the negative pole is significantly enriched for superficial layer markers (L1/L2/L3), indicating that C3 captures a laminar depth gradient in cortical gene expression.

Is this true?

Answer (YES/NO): NO